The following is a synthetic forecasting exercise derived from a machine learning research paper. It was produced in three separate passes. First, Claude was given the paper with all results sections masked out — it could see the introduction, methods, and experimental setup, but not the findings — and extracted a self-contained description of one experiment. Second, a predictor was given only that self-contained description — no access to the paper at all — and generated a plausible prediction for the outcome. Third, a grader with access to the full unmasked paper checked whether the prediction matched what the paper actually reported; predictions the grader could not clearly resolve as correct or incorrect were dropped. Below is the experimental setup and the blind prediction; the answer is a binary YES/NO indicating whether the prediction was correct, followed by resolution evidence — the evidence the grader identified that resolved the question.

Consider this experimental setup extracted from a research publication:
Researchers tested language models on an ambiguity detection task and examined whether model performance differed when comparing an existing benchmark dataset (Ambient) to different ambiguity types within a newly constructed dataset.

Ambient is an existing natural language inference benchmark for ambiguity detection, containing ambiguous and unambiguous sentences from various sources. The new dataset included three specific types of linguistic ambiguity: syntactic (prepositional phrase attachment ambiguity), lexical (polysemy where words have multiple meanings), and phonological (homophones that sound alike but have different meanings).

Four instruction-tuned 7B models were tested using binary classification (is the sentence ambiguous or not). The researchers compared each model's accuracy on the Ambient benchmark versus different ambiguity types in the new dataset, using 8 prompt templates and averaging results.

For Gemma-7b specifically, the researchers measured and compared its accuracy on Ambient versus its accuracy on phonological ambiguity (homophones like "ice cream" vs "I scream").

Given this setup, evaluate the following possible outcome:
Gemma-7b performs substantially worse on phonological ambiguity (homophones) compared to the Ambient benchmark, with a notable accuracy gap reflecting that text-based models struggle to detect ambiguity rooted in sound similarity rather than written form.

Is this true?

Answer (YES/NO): NO